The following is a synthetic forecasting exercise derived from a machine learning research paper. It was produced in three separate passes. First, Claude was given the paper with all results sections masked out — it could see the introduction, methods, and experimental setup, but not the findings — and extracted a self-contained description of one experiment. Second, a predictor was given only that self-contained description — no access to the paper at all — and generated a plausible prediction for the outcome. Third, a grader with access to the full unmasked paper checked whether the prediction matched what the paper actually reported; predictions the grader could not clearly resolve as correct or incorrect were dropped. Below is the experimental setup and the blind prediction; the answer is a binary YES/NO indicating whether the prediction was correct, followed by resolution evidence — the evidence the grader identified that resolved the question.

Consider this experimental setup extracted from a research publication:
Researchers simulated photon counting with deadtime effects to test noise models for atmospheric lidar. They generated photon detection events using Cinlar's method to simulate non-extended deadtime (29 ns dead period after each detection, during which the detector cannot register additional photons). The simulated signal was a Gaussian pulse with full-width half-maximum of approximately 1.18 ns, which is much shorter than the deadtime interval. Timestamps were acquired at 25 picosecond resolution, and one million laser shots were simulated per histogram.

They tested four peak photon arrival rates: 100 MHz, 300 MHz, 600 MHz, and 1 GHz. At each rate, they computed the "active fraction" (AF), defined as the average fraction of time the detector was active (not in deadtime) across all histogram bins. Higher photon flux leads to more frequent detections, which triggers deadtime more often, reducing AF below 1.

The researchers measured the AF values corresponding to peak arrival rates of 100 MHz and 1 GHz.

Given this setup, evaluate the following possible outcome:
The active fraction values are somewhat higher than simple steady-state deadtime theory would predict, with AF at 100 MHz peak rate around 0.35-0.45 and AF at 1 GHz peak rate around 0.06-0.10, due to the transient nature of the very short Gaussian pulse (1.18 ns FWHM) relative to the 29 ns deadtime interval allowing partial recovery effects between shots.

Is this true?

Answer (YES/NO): NO